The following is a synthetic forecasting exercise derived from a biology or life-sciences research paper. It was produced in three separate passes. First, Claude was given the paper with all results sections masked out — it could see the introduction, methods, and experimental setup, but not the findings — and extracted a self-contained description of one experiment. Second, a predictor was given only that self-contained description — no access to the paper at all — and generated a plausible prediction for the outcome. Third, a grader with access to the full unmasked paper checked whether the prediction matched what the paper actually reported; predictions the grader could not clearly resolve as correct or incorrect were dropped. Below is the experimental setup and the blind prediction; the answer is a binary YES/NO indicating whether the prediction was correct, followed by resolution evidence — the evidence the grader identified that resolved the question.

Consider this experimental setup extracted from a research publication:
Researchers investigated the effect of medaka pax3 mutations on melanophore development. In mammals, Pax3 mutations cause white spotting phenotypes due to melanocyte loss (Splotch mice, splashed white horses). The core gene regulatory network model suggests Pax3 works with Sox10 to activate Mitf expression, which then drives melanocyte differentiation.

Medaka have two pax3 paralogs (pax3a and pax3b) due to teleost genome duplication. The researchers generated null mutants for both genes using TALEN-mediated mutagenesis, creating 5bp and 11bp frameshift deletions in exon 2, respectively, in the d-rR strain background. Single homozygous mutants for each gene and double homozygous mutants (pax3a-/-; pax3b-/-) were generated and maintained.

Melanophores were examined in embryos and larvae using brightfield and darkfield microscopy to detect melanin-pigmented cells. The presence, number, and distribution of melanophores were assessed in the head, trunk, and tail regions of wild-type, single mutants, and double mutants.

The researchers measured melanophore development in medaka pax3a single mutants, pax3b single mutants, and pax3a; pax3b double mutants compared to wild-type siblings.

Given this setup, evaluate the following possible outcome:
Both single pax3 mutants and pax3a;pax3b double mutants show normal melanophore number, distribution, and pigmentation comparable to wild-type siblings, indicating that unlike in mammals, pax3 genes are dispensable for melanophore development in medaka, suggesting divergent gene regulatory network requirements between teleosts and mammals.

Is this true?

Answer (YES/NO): YES